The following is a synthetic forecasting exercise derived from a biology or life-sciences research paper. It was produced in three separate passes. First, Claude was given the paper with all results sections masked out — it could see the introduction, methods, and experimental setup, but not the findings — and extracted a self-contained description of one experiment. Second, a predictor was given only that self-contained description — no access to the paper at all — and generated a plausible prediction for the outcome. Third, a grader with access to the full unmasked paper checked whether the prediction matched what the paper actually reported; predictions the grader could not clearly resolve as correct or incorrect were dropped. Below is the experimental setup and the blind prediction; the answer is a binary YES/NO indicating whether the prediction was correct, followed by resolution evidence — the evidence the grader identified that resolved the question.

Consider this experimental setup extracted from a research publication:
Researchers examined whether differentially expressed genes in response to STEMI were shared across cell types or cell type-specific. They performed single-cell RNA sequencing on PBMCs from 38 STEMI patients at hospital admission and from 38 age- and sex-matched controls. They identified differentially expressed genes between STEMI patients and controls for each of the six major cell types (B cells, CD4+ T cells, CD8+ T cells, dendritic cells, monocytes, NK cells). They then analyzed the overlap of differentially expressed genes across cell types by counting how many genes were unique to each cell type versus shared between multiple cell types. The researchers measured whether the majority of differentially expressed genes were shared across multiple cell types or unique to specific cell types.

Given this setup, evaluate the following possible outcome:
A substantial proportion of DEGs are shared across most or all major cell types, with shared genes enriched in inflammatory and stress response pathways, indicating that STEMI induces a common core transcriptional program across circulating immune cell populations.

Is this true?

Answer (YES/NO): NO